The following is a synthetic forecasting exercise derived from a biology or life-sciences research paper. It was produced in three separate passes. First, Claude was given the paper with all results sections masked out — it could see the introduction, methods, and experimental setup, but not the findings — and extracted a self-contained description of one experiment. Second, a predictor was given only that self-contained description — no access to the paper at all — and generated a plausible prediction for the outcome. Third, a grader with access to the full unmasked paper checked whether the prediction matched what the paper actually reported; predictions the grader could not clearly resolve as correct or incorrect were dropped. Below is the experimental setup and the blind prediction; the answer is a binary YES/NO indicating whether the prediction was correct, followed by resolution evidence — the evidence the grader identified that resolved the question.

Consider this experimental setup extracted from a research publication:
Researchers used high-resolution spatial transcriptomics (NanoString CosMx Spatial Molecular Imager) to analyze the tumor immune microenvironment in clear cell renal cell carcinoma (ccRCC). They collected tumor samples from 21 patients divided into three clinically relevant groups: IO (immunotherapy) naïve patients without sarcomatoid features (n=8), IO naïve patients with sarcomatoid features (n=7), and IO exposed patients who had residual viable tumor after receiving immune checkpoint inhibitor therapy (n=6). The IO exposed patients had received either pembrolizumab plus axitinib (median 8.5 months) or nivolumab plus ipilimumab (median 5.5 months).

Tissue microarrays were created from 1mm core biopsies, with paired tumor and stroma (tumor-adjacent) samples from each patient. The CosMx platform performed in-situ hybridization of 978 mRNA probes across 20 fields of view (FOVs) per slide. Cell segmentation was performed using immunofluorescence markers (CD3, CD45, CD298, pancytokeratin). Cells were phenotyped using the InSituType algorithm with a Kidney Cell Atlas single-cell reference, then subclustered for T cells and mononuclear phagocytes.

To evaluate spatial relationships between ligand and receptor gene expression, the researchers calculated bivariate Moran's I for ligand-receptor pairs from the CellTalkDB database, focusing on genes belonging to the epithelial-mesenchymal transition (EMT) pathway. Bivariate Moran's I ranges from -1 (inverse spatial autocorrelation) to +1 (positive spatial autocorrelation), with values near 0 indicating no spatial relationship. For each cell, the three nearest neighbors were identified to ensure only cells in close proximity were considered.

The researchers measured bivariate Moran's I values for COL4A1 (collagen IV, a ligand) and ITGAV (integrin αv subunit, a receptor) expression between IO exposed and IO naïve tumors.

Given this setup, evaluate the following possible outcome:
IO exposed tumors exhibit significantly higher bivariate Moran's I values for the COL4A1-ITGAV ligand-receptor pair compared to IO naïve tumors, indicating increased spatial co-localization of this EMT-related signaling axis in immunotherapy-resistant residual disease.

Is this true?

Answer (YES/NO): NO